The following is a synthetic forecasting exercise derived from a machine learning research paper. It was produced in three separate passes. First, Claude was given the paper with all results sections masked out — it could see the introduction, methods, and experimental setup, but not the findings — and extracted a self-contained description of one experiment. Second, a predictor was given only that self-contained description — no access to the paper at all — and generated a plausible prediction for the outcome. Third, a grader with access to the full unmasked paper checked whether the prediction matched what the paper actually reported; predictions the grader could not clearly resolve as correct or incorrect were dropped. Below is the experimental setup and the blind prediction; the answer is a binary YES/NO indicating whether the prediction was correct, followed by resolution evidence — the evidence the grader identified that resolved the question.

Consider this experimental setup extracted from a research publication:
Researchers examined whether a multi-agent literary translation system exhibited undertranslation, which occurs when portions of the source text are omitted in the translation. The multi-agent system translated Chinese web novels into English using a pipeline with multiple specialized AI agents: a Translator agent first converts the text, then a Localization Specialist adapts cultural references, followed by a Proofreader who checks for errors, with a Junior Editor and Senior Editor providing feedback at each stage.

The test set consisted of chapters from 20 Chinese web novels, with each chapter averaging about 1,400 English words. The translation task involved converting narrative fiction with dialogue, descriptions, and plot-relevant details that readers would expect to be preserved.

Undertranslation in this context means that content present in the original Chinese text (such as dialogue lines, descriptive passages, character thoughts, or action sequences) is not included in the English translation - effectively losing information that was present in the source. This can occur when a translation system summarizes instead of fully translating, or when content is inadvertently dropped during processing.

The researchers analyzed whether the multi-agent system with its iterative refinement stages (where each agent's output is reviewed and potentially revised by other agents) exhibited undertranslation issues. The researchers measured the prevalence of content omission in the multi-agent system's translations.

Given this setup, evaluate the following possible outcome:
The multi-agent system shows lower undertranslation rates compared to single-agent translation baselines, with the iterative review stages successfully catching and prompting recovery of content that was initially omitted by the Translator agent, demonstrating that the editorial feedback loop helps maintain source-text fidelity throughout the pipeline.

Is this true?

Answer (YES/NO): NO